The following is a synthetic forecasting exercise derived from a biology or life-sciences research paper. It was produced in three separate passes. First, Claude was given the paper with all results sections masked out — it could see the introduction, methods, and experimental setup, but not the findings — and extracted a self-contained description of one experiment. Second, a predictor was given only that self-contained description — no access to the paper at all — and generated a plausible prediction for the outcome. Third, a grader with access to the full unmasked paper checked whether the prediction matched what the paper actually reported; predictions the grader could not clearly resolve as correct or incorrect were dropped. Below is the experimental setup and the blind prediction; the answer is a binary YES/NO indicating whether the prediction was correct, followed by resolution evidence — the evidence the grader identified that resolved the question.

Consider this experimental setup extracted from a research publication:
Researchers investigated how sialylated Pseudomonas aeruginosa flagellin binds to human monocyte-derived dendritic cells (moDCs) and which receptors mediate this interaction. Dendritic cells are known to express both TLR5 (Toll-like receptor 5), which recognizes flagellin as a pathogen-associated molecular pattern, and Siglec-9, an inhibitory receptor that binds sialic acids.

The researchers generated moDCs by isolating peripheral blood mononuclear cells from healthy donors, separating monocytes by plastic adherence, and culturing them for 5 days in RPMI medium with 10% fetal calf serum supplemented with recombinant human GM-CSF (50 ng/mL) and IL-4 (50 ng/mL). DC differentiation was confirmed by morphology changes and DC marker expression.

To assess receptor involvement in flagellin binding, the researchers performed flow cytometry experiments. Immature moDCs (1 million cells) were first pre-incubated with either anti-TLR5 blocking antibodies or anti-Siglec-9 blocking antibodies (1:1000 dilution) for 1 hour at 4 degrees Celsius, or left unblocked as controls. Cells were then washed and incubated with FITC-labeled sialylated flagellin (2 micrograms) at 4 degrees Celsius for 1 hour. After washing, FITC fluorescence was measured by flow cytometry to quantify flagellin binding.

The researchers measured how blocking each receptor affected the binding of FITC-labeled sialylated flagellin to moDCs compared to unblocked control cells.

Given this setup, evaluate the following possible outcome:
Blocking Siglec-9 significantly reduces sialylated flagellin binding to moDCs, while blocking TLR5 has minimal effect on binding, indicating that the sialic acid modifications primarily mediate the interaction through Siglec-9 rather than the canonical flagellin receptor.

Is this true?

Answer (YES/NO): NO